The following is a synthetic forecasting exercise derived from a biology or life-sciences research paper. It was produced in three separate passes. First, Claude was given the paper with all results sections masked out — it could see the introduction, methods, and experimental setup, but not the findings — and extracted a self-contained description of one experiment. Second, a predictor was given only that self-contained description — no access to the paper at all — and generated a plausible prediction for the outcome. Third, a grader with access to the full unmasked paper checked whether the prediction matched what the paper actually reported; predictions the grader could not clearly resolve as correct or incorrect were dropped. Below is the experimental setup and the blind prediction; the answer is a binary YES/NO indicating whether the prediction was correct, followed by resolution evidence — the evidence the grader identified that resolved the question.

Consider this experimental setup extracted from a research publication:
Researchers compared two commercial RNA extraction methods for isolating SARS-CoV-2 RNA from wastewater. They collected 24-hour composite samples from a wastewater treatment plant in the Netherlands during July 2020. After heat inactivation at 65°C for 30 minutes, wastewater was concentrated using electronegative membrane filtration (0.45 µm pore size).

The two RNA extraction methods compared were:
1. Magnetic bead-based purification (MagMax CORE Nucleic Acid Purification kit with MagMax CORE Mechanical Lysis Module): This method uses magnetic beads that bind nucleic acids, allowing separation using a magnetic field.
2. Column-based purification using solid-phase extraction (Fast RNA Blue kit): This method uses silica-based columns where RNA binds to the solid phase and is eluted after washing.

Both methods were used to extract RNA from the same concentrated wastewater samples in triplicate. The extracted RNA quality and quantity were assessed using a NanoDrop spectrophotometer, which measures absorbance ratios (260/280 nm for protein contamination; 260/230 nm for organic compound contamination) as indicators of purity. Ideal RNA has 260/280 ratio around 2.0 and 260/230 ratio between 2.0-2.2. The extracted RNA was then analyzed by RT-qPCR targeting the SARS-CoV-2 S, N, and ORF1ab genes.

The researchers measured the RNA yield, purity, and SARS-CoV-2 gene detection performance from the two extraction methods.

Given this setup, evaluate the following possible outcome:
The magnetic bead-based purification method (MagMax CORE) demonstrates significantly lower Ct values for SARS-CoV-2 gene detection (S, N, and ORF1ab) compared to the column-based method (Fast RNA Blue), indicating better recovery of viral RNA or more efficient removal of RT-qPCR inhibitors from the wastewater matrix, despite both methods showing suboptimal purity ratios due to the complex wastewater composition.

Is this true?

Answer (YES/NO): NO